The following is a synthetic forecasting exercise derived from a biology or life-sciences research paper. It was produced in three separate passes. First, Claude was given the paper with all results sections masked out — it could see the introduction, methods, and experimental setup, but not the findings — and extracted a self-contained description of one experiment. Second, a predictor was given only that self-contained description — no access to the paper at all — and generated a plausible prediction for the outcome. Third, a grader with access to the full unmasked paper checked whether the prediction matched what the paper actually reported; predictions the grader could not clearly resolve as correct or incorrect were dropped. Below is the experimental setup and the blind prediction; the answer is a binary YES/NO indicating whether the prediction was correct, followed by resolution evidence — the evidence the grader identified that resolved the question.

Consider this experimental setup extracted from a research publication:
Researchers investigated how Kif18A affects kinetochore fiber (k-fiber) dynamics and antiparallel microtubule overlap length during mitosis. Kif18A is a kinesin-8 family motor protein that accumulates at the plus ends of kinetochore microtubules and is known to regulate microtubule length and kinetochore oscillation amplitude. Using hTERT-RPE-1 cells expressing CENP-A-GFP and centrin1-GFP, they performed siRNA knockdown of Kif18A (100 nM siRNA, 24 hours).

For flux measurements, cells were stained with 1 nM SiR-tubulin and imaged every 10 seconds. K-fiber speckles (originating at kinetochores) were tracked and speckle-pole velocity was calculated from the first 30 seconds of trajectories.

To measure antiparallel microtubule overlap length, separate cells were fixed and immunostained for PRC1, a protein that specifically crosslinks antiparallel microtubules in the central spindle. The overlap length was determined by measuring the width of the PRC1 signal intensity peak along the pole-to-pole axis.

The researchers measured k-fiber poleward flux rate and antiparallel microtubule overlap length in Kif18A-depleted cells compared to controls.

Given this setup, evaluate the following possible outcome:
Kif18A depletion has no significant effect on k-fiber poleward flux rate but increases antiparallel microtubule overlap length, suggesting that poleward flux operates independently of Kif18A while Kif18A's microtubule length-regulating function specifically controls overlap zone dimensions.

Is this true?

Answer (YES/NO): NO